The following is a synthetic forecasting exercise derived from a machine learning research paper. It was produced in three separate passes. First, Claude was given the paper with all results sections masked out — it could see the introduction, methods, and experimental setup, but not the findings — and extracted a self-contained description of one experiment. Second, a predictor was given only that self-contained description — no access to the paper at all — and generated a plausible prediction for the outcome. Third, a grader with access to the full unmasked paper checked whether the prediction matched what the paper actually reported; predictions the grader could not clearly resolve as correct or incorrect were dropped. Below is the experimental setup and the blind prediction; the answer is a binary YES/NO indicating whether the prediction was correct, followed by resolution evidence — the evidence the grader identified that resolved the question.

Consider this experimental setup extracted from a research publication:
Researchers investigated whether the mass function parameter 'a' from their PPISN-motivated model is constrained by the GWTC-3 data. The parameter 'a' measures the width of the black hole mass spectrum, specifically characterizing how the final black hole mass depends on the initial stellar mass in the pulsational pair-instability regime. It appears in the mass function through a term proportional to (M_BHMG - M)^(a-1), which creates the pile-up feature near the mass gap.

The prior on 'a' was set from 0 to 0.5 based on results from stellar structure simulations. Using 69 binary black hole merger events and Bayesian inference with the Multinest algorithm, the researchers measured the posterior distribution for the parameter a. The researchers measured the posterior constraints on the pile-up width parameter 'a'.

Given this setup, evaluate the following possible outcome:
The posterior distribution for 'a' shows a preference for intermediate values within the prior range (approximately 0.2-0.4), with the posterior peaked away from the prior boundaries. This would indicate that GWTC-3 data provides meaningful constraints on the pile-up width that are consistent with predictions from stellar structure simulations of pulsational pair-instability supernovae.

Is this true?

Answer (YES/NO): NO